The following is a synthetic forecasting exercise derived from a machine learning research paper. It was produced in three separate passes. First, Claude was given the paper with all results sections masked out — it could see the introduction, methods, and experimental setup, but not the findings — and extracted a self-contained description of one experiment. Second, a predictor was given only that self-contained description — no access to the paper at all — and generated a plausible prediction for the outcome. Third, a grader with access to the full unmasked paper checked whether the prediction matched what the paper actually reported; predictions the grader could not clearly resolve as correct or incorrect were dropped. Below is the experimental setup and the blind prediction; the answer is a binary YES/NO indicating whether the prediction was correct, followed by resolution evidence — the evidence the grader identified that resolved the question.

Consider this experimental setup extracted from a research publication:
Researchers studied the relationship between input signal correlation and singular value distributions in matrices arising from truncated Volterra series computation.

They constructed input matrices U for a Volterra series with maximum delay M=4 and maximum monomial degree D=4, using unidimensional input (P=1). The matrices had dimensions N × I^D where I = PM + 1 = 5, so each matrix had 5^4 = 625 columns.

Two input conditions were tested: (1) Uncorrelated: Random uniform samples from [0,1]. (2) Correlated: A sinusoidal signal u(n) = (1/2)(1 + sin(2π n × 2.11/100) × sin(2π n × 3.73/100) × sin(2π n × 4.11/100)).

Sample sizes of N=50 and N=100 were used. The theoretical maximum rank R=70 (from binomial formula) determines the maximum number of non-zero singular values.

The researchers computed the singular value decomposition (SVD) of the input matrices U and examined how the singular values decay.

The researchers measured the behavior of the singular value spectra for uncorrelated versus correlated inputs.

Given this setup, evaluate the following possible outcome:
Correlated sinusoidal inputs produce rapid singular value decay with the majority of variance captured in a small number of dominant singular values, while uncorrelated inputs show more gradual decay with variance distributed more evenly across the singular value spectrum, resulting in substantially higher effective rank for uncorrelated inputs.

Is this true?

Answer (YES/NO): NO